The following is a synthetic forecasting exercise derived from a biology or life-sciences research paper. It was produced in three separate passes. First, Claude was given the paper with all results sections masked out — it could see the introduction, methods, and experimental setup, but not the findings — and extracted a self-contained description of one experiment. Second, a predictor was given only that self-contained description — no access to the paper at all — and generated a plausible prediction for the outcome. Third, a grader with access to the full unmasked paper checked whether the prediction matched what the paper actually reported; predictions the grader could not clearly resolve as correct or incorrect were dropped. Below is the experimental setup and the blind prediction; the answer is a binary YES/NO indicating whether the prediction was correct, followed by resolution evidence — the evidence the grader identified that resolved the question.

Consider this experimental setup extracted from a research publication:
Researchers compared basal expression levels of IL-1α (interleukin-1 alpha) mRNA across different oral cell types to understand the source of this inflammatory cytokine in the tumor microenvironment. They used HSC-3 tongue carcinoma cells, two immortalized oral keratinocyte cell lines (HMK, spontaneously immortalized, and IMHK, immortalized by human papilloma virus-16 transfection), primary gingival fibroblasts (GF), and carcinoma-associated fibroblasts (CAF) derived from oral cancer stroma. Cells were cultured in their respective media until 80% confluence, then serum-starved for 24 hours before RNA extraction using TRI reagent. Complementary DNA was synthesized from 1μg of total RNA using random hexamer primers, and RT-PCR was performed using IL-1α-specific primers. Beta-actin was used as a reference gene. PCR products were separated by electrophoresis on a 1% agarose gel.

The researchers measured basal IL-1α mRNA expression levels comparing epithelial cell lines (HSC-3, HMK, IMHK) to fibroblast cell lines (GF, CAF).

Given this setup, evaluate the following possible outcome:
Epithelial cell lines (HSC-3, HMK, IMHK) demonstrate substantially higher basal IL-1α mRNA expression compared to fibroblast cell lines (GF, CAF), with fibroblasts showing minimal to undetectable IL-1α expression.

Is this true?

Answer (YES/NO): NO